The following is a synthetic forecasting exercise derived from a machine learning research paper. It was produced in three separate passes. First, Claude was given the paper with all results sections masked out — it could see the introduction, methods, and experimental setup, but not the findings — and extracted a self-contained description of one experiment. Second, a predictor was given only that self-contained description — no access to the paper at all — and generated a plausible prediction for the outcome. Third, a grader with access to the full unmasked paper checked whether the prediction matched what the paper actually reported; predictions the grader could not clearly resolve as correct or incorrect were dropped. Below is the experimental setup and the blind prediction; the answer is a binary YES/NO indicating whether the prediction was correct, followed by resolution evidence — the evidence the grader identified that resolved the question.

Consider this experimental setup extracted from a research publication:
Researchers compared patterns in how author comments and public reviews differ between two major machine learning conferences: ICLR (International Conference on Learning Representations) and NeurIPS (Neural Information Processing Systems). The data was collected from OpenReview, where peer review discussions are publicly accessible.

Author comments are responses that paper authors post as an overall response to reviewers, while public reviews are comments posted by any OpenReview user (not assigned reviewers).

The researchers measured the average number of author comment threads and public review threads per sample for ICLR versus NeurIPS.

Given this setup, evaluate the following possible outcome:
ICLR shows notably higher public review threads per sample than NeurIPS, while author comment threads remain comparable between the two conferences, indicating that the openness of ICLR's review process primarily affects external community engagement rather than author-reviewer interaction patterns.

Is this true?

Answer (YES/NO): NO